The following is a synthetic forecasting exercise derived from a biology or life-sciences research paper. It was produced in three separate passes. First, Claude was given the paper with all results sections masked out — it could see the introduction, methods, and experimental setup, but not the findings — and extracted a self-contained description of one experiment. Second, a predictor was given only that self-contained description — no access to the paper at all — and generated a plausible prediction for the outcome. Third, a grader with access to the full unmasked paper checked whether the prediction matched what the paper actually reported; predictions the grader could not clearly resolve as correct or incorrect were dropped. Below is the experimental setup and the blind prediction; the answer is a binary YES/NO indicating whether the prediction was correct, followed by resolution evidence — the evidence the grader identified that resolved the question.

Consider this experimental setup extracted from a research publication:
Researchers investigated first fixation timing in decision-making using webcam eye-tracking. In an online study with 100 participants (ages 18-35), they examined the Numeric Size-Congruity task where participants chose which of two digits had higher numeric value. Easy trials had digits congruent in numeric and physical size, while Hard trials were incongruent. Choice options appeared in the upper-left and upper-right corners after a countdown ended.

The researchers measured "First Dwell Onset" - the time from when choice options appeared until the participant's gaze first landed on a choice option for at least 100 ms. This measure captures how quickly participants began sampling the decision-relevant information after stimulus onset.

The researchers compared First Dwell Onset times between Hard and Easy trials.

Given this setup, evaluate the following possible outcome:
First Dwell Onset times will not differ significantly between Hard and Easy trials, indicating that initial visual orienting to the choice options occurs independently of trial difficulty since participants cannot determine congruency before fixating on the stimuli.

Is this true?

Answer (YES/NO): YES